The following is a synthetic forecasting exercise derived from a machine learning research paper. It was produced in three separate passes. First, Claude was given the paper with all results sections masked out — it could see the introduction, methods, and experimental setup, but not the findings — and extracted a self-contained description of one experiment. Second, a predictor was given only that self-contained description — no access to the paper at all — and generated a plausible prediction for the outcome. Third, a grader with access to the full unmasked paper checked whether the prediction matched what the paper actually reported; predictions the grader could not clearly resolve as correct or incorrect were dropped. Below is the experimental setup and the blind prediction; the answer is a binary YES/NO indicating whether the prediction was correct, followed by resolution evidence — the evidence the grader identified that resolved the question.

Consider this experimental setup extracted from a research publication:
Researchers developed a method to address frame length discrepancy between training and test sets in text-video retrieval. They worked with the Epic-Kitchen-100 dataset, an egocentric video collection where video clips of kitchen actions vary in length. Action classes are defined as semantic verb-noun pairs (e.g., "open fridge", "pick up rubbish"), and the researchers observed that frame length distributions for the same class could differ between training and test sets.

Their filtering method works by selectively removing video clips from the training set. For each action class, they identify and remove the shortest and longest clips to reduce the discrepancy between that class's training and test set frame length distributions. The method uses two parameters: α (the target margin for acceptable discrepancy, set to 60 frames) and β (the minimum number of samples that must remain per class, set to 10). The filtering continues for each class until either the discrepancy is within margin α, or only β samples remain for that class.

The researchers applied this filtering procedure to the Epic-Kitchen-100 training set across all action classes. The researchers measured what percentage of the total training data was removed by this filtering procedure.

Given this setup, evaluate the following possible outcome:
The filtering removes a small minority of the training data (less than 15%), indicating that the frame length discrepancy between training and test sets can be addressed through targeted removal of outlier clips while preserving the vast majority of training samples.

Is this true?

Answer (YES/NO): YES